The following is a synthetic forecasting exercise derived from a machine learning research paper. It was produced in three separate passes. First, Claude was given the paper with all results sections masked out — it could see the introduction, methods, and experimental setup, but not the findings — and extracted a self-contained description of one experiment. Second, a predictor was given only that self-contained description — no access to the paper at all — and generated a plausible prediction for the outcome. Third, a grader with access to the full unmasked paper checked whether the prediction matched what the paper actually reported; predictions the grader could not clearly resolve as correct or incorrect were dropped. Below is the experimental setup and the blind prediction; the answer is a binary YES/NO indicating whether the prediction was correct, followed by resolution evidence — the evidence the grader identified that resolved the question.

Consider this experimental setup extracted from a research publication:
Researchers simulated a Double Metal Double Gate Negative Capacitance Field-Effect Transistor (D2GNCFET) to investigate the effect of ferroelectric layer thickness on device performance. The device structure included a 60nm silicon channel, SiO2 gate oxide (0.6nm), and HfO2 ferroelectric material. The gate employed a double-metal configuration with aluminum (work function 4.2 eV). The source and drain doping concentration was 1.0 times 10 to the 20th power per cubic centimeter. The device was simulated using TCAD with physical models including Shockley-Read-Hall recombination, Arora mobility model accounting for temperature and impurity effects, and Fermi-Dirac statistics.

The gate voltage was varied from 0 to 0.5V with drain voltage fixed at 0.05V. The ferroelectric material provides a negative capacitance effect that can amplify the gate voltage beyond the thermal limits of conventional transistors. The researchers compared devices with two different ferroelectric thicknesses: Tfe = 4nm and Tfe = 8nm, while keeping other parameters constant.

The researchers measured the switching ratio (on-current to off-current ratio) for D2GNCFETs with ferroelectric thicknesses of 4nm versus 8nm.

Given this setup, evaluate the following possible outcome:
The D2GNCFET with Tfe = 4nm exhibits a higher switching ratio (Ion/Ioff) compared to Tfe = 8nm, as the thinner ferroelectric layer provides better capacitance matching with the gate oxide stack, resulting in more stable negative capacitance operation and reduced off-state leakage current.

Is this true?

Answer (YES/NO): YES